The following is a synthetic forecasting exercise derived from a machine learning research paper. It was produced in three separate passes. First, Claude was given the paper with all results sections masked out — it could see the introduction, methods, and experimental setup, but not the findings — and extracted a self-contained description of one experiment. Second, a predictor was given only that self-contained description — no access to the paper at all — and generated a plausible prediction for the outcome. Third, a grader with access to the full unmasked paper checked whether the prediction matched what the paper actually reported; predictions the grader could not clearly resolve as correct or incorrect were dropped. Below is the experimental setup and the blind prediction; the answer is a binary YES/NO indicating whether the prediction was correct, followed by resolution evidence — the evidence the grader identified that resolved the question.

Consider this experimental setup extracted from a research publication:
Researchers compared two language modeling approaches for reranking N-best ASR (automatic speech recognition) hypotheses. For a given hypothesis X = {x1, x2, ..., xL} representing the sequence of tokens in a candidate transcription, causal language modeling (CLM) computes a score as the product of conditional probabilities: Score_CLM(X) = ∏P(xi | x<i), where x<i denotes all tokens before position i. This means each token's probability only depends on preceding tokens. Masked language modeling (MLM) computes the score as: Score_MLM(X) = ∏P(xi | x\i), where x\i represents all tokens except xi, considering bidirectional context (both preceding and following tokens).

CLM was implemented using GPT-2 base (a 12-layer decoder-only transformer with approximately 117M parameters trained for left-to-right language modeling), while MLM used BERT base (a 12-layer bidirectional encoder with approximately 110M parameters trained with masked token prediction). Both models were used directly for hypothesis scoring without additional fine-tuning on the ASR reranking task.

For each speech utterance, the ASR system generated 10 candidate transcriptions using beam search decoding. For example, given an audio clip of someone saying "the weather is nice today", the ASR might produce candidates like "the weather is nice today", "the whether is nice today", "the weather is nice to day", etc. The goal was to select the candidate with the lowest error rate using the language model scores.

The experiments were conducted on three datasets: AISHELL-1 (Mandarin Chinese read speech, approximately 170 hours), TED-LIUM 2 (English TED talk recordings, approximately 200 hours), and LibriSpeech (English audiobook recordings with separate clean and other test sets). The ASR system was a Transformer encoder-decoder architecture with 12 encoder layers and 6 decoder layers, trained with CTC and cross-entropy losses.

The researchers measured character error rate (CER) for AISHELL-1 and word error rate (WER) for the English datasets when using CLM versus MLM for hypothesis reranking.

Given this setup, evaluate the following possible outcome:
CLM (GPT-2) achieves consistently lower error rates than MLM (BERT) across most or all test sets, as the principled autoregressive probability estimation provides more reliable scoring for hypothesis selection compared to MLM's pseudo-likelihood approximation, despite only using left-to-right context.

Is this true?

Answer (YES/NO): NO